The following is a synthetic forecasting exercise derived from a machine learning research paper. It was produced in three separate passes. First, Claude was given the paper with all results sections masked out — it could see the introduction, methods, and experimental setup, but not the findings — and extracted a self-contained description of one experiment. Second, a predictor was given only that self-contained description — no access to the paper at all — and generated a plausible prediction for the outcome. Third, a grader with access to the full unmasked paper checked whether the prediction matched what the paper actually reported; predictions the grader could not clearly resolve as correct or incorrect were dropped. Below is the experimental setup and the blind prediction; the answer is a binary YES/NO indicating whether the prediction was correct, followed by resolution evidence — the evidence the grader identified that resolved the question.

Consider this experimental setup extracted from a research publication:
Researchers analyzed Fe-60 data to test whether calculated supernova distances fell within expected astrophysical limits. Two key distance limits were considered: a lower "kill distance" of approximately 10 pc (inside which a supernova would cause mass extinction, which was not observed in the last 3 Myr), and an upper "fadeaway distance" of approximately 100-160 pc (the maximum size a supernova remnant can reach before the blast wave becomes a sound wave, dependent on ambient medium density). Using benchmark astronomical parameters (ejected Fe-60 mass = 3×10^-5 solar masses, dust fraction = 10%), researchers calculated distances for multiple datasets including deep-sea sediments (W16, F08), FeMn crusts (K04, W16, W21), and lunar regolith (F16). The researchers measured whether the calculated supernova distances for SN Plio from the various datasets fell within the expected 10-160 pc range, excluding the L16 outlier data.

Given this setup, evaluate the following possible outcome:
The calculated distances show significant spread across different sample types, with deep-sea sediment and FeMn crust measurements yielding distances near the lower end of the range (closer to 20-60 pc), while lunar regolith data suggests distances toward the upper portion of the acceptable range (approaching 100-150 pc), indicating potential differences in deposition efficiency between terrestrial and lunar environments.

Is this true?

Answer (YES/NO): NO